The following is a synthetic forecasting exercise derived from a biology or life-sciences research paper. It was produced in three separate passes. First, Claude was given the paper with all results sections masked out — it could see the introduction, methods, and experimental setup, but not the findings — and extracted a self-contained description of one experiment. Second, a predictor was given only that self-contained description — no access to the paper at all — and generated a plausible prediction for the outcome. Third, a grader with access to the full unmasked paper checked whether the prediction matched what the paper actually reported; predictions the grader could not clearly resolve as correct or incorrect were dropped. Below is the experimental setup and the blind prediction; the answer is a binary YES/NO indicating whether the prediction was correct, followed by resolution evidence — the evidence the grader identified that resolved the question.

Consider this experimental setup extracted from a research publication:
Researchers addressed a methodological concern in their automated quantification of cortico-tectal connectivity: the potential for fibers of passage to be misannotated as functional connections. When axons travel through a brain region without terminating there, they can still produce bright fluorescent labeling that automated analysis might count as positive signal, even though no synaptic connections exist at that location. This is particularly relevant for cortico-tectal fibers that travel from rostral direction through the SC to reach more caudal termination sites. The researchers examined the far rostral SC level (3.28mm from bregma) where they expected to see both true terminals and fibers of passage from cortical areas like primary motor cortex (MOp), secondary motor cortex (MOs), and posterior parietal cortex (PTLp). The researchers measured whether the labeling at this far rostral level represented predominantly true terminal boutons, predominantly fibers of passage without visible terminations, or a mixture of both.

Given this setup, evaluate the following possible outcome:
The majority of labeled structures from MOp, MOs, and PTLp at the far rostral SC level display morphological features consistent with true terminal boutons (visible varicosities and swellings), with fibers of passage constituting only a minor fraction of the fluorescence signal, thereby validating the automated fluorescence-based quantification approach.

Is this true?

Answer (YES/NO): NO